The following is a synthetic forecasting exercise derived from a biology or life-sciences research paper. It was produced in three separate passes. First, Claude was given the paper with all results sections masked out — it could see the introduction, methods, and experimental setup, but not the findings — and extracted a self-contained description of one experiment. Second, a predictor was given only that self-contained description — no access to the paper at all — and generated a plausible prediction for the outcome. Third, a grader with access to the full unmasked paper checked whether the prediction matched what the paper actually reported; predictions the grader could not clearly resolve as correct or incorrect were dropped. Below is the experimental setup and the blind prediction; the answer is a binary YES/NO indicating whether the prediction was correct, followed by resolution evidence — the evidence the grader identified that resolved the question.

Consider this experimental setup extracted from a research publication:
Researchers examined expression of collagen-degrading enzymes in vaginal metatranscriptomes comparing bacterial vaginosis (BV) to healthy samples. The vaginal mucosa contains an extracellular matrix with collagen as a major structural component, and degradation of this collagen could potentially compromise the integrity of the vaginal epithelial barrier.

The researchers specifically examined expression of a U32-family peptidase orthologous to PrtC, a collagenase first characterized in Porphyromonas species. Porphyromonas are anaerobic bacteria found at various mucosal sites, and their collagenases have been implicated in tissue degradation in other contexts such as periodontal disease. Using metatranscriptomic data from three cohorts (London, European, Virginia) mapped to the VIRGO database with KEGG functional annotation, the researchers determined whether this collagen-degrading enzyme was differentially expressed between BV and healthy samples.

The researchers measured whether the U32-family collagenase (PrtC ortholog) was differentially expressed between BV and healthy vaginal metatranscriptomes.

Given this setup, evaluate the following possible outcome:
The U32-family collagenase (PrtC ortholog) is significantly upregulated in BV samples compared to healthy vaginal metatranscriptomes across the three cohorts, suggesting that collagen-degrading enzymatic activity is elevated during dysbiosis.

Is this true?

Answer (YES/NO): YES